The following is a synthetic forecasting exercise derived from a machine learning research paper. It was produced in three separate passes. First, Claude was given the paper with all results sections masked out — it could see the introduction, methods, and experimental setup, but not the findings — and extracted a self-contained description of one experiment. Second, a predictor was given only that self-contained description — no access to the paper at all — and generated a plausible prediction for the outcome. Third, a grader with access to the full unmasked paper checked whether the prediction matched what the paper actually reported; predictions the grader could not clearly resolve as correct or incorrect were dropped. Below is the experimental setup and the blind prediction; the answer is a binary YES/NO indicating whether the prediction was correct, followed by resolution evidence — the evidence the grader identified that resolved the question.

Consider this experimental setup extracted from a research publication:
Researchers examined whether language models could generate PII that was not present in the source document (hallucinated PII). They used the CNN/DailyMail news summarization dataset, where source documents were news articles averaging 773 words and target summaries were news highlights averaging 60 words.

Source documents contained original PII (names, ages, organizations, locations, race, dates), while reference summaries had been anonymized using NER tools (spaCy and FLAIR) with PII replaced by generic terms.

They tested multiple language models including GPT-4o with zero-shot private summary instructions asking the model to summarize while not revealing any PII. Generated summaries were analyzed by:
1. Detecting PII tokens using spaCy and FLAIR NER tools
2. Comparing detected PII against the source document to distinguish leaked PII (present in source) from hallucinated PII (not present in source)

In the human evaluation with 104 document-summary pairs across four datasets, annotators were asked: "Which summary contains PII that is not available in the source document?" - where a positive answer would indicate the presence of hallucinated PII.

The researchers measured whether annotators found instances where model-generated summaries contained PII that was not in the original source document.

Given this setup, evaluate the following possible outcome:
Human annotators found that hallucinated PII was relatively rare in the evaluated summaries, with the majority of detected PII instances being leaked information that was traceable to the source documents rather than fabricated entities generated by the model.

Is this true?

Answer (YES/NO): YES